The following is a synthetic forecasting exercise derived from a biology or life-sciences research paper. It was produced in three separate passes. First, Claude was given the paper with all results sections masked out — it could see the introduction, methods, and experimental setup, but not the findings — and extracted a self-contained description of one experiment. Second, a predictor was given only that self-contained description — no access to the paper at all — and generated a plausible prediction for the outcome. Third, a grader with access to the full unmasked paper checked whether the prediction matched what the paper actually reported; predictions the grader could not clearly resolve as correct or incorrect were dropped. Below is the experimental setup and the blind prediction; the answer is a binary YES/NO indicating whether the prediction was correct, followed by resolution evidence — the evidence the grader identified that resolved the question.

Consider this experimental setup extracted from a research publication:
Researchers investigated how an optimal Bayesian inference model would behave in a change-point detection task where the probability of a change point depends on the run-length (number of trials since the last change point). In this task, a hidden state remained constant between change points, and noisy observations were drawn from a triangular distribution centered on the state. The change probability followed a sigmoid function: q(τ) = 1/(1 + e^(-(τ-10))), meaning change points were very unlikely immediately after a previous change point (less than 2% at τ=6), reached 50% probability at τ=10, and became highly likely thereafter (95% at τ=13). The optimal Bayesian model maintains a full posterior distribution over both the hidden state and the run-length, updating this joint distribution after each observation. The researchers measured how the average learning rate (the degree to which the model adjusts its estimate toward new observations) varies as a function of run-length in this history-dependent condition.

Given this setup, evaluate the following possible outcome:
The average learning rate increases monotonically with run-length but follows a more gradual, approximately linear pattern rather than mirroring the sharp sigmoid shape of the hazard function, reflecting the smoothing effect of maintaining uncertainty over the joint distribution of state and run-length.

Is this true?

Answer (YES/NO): NO